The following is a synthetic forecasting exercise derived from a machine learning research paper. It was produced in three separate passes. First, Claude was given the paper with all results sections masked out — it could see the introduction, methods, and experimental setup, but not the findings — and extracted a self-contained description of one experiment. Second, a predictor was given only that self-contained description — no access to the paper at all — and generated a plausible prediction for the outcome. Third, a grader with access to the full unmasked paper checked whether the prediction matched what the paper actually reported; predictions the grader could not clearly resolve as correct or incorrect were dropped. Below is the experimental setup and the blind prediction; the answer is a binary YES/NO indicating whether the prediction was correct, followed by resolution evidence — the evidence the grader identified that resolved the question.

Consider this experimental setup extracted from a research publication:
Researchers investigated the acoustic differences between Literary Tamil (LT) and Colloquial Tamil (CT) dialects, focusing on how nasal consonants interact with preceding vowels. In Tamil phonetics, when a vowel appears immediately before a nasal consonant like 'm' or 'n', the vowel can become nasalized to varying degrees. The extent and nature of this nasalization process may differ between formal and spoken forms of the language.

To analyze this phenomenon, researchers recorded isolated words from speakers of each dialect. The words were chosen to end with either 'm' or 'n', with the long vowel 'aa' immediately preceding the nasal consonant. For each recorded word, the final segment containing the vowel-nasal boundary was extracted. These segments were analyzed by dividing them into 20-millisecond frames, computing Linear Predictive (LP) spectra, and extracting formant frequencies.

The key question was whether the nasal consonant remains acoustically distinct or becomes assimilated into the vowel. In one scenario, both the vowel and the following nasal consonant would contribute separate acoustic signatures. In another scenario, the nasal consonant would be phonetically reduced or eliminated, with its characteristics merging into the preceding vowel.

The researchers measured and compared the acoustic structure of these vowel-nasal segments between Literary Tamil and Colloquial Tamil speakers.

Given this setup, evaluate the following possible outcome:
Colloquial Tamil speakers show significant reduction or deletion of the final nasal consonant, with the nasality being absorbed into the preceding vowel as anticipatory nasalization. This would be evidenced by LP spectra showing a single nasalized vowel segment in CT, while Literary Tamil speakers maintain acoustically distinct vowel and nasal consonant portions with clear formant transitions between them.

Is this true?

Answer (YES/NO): NO